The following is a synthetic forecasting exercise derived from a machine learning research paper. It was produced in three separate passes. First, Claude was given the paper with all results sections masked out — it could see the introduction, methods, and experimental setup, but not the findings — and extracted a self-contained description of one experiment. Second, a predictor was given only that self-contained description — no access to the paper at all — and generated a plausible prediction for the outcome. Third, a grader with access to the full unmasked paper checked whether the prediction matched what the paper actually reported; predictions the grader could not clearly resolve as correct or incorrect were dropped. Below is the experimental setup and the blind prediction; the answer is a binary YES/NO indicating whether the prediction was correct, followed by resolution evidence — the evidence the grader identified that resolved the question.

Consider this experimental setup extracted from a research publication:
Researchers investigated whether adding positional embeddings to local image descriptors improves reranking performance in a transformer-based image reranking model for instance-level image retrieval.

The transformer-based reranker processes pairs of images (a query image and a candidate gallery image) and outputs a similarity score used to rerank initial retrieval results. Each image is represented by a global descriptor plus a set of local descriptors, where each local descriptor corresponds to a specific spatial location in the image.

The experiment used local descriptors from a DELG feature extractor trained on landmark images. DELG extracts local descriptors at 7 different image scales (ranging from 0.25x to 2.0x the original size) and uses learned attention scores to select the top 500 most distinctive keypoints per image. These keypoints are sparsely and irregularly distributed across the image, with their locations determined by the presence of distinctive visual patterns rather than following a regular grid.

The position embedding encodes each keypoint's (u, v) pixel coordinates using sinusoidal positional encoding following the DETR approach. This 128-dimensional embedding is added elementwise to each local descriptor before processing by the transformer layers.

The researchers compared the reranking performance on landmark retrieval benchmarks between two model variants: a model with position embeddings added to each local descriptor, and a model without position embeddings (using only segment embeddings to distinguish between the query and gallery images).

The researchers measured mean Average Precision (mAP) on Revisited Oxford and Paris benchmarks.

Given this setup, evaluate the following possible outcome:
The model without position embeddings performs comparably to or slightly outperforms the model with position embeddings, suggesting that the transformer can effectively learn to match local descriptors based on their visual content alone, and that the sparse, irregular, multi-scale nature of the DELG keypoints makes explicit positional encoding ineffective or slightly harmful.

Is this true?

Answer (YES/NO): YES